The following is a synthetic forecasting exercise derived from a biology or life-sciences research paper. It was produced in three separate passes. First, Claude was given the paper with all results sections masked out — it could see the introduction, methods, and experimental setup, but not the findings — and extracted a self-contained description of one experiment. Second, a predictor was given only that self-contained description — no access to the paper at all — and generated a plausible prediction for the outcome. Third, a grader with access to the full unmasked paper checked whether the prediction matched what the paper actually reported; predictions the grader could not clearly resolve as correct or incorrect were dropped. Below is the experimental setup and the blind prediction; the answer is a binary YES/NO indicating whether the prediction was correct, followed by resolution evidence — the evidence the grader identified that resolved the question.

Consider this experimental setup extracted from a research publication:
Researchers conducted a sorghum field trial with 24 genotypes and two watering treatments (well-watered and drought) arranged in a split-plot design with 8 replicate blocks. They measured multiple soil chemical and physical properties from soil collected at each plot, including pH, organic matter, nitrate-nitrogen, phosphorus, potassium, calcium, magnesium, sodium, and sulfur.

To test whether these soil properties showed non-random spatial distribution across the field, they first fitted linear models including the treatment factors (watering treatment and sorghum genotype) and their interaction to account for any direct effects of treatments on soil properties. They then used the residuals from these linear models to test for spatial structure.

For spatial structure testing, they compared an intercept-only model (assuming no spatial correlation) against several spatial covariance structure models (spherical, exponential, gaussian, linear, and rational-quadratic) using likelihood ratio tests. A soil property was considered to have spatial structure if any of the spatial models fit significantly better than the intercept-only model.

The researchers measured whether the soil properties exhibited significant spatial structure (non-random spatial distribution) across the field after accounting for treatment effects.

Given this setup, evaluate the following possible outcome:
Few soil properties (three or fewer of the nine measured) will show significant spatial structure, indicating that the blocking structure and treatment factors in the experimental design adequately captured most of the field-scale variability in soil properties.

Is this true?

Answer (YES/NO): NO